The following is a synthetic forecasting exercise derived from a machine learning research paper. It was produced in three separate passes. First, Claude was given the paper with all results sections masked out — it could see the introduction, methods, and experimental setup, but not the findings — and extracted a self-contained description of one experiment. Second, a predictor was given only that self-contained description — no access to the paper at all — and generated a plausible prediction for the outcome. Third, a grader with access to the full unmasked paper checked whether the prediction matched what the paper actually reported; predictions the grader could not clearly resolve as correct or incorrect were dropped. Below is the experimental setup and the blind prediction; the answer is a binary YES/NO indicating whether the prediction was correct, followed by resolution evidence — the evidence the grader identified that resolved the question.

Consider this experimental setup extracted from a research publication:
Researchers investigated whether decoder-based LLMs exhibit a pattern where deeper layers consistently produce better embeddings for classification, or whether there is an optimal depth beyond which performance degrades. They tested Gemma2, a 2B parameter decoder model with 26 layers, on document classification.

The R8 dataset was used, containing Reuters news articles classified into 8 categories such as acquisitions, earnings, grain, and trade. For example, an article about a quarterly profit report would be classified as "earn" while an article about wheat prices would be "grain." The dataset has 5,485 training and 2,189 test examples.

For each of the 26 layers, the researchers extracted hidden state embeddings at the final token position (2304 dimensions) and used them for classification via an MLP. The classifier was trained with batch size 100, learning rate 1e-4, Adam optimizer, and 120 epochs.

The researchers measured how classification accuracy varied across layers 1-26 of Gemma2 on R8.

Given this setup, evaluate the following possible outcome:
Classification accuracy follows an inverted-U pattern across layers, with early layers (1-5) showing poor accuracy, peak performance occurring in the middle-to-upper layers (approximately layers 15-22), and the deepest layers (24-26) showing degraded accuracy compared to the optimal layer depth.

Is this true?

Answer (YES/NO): YES